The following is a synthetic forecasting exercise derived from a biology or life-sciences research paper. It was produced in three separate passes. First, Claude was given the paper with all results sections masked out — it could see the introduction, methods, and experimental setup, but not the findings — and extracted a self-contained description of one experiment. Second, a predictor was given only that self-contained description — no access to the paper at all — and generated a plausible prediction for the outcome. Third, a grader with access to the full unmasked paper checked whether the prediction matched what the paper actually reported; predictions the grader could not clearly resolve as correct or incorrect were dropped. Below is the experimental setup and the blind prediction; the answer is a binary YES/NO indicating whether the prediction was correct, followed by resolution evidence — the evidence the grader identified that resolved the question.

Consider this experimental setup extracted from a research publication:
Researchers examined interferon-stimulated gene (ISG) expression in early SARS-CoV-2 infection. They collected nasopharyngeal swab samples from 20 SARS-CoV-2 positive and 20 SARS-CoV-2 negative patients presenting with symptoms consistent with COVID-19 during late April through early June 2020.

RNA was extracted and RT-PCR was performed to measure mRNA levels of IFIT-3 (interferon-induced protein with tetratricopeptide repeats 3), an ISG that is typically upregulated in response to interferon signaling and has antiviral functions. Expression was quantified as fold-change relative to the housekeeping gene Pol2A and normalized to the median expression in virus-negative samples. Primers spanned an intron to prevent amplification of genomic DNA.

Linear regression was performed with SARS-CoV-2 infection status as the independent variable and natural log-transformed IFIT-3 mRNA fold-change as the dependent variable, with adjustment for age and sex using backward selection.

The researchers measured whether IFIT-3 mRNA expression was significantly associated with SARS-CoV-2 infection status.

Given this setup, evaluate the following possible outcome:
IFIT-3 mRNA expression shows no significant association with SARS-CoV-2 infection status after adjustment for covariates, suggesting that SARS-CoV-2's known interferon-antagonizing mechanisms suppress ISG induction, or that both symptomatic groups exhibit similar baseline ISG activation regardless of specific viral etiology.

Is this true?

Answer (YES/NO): NO